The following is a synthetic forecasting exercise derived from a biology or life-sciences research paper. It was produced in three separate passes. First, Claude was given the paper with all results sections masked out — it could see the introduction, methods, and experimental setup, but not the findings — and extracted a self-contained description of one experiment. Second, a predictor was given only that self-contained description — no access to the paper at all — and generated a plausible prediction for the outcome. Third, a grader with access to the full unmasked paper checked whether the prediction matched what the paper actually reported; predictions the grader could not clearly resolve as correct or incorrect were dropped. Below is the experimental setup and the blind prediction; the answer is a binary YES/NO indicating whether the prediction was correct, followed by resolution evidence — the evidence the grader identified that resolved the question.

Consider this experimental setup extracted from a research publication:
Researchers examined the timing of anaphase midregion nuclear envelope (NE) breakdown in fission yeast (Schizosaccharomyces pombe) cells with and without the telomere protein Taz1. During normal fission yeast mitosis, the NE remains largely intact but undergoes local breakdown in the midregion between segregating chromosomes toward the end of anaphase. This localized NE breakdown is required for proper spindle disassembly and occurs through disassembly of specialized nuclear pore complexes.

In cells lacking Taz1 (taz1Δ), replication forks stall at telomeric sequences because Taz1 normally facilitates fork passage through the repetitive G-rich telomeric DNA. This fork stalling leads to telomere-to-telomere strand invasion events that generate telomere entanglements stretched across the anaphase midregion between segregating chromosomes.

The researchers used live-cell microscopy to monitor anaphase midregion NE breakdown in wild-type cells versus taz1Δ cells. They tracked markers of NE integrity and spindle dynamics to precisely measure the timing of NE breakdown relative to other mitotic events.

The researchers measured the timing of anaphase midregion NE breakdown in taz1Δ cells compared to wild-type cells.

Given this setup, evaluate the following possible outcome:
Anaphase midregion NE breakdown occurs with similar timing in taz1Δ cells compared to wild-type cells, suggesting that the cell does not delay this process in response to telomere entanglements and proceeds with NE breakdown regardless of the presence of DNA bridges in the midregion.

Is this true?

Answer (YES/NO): NO